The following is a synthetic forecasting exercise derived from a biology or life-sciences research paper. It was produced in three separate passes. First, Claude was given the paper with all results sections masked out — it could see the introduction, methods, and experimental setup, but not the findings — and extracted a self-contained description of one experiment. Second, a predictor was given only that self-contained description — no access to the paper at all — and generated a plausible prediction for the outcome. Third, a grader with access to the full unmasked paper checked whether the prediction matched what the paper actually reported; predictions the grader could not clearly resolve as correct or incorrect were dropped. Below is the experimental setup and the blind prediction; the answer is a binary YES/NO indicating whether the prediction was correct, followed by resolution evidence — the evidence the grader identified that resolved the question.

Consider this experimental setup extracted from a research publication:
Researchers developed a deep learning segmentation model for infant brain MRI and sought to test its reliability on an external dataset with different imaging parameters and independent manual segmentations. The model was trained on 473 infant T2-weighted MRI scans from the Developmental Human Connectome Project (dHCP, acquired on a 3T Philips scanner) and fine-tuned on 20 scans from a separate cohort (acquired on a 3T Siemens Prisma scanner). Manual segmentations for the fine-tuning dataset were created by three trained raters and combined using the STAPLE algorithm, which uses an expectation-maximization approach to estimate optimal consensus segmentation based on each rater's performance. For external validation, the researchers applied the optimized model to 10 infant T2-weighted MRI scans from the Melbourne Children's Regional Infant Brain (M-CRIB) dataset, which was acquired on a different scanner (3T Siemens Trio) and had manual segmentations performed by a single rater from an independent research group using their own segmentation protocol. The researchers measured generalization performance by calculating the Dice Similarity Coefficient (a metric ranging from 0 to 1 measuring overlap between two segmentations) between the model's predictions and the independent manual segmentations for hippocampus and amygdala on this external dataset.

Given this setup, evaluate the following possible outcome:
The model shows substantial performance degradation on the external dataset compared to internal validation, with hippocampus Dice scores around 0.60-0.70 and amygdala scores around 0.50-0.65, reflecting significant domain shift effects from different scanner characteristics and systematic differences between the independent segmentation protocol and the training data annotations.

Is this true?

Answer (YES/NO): NO